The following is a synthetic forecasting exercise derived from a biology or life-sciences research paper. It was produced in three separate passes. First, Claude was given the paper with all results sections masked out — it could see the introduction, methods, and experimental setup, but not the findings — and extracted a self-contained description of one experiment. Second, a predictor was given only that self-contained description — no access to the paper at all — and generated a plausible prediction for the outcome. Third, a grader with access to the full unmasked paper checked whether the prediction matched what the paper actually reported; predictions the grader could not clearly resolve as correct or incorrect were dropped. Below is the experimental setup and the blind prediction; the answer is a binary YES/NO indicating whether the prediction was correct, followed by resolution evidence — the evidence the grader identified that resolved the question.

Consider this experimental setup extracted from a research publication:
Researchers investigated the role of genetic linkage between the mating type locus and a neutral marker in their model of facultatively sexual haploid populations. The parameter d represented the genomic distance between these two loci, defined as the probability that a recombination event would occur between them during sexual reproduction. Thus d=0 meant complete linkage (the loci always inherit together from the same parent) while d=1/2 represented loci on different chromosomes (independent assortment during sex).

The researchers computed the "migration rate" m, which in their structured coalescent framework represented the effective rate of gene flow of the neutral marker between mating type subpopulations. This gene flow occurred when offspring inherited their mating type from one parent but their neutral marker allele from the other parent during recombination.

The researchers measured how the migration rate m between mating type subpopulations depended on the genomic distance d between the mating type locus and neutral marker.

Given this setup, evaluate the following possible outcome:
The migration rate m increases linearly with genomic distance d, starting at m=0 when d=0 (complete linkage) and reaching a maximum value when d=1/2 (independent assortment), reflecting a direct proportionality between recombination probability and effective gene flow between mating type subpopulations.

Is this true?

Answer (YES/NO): YES